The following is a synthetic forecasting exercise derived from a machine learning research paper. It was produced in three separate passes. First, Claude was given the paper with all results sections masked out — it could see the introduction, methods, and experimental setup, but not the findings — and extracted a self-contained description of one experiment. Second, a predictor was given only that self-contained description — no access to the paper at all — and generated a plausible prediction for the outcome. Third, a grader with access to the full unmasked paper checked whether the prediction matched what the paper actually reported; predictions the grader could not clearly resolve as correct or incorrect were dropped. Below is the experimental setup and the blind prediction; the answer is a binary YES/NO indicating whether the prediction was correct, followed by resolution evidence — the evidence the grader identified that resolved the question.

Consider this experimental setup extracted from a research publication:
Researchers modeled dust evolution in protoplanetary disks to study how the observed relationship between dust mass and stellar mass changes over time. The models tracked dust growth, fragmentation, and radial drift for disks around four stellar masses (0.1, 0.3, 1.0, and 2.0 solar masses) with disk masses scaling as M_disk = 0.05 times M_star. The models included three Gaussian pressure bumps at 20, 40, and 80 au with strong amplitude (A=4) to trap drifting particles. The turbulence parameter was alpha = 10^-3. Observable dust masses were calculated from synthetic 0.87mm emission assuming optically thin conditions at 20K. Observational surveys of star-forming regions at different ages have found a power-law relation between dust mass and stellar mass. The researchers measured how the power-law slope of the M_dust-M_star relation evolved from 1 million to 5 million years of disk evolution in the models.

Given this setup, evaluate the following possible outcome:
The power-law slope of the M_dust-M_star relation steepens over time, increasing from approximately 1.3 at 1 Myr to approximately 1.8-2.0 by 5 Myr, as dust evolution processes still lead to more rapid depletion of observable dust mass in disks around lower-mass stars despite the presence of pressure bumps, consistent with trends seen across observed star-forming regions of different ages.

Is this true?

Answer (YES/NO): NO